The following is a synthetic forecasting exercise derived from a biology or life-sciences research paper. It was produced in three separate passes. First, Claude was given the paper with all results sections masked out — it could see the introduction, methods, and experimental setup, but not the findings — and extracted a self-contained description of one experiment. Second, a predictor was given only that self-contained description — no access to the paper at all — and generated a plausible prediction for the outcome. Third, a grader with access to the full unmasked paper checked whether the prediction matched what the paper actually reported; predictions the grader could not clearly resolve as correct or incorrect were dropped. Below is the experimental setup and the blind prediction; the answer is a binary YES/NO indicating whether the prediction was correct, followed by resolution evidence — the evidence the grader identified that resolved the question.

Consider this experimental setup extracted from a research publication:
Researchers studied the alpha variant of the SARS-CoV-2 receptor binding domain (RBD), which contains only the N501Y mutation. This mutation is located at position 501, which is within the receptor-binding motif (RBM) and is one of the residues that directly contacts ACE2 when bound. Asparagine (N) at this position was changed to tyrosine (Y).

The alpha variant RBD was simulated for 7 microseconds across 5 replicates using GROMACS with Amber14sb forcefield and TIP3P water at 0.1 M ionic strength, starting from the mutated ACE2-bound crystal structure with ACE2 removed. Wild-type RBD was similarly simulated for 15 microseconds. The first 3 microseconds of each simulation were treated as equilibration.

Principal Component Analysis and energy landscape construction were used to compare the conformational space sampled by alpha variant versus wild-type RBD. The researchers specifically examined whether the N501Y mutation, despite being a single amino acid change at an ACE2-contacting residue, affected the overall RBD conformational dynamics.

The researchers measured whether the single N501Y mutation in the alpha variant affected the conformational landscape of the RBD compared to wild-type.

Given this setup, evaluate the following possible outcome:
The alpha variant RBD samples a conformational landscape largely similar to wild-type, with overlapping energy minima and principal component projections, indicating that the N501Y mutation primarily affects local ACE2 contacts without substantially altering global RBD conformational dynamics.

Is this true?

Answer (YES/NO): NO